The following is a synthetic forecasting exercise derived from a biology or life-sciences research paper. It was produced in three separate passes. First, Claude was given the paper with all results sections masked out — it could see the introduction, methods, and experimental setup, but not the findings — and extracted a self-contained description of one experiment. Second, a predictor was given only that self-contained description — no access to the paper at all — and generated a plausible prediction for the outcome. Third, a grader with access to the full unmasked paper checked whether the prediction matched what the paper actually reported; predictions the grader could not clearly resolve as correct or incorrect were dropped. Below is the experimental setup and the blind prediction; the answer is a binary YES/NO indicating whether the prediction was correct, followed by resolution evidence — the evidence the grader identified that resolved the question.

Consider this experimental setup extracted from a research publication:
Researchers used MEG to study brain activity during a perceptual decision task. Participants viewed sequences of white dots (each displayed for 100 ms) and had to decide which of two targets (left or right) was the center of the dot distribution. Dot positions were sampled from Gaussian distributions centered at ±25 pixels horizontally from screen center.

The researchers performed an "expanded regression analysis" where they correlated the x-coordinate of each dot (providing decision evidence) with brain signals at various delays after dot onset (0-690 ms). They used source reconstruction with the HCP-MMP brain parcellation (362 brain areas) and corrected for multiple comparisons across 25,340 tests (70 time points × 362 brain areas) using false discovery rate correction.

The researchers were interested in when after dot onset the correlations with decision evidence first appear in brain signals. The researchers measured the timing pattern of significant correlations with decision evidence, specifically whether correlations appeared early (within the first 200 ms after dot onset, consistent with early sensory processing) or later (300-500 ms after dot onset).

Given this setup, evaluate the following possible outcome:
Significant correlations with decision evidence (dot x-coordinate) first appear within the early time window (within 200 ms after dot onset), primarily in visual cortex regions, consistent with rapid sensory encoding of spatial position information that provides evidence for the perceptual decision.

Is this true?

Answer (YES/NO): YES